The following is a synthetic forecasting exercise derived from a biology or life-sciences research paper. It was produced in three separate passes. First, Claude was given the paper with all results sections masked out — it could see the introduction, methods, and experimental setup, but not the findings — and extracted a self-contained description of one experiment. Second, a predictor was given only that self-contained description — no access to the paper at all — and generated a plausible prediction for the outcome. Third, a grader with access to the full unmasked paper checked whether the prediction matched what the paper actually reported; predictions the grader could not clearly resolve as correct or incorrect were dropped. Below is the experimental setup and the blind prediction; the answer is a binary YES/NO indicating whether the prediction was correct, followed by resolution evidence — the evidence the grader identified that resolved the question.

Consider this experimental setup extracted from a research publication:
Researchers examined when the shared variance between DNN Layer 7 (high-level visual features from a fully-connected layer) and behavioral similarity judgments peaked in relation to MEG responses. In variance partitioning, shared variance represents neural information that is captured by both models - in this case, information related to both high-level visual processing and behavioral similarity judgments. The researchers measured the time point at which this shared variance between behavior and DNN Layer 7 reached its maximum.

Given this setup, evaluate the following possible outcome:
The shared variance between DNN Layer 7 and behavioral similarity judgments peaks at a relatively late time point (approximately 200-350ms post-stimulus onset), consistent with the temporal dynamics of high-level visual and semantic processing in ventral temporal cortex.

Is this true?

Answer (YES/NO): NO